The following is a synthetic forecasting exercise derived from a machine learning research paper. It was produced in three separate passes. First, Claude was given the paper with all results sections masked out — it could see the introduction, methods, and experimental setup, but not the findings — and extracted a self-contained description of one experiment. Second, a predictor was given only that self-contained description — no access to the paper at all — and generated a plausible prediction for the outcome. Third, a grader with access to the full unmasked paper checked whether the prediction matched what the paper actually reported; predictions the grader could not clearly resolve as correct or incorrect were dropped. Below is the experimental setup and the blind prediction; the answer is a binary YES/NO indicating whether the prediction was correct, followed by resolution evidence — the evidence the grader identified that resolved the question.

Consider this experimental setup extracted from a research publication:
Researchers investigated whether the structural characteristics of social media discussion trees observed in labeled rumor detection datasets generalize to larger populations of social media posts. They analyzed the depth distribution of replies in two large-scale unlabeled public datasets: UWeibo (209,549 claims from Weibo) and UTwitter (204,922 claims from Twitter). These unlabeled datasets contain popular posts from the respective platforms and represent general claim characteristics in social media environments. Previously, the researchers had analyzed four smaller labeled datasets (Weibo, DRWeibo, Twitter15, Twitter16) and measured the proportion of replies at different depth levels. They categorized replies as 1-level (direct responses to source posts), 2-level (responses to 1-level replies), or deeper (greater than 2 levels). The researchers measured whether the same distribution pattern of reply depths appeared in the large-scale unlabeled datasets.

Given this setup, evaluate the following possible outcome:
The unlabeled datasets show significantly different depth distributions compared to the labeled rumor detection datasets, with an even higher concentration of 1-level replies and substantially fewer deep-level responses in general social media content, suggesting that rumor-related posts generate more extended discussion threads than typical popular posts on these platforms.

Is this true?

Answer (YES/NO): NO